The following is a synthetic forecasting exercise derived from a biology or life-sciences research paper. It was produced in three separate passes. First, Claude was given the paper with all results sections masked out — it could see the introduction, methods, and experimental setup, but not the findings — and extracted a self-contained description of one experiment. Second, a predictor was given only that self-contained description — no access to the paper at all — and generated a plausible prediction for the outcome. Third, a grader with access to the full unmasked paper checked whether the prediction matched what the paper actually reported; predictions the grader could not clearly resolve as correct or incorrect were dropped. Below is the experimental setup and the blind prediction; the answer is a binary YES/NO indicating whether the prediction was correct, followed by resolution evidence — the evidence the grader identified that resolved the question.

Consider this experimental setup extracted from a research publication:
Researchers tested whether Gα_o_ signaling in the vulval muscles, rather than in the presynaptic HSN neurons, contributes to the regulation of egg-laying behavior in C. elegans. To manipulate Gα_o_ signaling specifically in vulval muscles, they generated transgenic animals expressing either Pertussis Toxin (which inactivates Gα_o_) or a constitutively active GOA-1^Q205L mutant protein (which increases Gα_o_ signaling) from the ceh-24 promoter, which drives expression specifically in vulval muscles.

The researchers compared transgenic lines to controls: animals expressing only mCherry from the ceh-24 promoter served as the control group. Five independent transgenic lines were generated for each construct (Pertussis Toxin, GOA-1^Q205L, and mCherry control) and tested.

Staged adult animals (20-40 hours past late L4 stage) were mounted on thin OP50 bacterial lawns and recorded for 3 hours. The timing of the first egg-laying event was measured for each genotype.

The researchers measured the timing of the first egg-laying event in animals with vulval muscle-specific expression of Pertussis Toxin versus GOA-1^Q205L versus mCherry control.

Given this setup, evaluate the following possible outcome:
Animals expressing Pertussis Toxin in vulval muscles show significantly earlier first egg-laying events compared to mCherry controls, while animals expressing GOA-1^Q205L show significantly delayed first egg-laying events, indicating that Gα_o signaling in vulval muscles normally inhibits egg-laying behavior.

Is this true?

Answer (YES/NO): NO